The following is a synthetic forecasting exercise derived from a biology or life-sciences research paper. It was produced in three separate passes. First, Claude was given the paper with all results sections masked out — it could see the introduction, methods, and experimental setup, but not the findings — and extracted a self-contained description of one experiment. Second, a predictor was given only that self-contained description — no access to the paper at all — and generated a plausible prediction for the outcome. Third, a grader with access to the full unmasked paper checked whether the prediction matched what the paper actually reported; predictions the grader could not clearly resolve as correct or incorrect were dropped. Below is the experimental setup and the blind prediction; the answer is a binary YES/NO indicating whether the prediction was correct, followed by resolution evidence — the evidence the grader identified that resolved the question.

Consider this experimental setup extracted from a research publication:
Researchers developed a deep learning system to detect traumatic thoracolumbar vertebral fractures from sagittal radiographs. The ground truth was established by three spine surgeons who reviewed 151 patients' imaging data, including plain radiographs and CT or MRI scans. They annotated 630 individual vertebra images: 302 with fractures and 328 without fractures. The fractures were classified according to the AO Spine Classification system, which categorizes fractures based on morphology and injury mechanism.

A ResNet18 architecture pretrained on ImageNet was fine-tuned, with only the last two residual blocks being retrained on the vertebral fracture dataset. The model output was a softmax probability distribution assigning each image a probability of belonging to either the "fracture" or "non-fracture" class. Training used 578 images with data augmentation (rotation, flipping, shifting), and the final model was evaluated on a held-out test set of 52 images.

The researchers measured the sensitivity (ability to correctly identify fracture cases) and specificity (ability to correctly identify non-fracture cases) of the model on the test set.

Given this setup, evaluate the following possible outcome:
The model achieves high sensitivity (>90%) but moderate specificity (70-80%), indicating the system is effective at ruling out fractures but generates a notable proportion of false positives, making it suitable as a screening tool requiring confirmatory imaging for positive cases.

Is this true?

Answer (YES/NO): NO